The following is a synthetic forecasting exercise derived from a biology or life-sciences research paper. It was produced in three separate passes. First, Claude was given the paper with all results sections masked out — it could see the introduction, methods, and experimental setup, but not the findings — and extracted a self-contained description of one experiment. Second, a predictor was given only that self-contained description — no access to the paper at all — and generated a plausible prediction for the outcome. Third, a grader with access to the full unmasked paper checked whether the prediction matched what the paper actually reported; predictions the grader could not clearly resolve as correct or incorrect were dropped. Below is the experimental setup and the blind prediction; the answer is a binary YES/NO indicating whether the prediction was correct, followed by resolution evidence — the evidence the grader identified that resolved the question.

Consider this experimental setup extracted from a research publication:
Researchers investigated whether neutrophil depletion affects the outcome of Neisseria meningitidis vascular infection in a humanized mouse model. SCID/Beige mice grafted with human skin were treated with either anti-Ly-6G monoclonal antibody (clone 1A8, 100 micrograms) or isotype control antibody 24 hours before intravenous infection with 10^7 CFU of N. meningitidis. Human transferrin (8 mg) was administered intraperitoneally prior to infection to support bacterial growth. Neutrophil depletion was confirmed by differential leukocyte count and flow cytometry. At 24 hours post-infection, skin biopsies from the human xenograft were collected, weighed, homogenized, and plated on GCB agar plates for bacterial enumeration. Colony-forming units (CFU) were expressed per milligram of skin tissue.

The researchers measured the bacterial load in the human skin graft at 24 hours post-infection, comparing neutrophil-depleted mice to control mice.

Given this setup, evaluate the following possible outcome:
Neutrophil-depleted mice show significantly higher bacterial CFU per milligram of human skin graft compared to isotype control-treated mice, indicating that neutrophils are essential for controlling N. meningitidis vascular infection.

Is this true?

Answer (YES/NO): YES